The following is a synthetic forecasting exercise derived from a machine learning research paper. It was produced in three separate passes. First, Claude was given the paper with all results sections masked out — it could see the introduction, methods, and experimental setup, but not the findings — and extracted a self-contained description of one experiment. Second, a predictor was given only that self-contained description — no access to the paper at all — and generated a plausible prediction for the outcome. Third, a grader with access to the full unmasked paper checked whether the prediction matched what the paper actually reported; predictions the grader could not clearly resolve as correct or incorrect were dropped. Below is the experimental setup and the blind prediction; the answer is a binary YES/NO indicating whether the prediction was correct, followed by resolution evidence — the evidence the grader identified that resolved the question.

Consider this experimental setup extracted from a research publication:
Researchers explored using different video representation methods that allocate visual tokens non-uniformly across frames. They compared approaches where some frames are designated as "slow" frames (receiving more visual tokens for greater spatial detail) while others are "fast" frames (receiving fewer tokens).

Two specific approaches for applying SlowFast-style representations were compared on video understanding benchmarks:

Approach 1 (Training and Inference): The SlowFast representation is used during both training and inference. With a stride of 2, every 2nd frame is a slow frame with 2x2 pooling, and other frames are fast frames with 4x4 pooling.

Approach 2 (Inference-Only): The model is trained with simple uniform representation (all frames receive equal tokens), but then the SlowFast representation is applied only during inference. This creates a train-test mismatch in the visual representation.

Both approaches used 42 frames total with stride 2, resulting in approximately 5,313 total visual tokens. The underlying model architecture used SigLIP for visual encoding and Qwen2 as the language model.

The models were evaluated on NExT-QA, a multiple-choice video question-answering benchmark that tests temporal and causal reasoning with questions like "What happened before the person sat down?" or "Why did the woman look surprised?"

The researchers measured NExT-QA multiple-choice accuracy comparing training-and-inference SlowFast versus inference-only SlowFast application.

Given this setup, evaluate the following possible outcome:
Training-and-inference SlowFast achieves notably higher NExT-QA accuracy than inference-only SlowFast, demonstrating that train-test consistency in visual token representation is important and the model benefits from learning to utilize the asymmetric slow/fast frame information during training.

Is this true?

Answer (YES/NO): YES